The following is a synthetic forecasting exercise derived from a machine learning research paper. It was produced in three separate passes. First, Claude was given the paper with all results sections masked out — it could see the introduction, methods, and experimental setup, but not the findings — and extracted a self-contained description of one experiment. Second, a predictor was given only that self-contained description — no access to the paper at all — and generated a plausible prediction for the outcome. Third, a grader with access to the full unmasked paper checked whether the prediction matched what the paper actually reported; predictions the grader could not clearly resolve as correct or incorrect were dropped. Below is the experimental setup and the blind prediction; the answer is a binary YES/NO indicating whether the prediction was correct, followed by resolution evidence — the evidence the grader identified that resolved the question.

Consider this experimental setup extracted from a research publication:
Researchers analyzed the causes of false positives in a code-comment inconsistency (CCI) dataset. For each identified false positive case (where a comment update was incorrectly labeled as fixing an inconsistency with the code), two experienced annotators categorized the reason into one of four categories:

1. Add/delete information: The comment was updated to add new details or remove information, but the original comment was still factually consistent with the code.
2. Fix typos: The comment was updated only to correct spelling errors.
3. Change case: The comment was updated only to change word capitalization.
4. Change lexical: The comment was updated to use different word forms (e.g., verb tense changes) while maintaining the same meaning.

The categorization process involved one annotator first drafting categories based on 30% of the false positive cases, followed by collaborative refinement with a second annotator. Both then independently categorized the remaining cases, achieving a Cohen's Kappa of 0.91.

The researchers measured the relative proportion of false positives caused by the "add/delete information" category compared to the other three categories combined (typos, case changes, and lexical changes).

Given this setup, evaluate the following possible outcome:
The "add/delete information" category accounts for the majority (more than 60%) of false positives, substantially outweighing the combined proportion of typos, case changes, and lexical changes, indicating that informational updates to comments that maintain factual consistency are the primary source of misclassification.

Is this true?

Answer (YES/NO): YES